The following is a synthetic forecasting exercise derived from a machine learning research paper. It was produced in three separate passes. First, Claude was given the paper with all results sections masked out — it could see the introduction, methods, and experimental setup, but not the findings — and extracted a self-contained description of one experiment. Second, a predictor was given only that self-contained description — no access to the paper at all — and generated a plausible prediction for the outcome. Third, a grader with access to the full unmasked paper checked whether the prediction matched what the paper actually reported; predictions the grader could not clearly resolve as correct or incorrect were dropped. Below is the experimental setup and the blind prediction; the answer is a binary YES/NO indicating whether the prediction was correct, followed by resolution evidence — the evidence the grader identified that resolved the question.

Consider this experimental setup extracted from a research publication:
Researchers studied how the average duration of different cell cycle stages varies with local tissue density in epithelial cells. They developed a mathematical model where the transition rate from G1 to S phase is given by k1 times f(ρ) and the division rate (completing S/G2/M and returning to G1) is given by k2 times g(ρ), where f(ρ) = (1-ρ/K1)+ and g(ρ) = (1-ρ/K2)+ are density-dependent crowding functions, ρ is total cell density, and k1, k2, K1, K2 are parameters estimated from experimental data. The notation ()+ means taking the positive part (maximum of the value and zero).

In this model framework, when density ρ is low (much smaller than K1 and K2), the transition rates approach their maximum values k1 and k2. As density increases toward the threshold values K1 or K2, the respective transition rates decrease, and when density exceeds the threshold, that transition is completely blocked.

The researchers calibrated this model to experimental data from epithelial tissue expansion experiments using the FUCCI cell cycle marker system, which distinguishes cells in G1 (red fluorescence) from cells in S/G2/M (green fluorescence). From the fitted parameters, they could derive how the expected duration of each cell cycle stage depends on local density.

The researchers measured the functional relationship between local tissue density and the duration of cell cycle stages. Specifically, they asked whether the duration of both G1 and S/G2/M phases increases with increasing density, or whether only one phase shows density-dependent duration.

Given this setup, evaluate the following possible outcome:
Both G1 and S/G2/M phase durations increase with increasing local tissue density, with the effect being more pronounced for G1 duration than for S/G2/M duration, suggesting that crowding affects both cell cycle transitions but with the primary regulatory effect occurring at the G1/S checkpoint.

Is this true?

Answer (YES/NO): YES